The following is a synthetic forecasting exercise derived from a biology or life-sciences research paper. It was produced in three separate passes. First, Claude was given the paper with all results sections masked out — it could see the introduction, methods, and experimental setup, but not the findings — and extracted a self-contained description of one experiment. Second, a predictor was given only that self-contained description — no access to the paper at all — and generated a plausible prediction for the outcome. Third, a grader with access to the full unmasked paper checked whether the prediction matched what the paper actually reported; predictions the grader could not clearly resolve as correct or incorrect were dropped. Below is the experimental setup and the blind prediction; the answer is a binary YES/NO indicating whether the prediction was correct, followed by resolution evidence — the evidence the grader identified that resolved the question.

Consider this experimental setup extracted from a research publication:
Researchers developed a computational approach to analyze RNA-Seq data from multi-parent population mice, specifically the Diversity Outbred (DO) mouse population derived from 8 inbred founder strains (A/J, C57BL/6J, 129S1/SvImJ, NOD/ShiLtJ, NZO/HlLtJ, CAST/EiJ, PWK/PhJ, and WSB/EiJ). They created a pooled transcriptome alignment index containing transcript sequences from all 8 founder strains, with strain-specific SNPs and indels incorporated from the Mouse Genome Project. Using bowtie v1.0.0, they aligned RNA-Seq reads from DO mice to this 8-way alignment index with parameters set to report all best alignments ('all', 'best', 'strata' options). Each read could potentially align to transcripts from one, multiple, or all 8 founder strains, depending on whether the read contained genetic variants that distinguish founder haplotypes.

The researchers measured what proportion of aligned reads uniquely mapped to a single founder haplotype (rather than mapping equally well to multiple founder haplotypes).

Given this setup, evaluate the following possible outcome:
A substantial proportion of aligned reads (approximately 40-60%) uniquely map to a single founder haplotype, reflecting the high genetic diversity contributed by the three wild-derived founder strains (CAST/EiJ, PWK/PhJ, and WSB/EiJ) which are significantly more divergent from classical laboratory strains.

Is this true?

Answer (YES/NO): NO